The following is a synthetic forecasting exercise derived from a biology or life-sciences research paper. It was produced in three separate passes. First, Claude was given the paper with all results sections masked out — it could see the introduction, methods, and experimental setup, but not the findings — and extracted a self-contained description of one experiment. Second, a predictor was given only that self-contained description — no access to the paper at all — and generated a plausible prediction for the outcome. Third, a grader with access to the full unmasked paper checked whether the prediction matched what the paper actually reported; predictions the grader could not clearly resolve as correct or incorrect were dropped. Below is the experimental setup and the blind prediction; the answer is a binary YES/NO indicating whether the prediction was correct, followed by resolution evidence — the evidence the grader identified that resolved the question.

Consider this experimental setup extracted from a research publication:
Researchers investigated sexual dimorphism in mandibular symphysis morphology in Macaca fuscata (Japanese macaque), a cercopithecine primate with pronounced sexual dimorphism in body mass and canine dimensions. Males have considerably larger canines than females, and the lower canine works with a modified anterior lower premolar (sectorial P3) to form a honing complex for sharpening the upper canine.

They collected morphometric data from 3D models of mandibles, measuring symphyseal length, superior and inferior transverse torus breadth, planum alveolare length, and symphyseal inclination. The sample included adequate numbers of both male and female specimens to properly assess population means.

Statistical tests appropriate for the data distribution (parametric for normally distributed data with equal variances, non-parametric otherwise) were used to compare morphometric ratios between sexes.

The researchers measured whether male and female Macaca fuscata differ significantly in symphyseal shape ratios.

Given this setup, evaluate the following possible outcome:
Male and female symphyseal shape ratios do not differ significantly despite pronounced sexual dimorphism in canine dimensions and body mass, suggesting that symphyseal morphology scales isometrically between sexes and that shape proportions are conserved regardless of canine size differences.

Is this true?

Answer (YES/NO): NO